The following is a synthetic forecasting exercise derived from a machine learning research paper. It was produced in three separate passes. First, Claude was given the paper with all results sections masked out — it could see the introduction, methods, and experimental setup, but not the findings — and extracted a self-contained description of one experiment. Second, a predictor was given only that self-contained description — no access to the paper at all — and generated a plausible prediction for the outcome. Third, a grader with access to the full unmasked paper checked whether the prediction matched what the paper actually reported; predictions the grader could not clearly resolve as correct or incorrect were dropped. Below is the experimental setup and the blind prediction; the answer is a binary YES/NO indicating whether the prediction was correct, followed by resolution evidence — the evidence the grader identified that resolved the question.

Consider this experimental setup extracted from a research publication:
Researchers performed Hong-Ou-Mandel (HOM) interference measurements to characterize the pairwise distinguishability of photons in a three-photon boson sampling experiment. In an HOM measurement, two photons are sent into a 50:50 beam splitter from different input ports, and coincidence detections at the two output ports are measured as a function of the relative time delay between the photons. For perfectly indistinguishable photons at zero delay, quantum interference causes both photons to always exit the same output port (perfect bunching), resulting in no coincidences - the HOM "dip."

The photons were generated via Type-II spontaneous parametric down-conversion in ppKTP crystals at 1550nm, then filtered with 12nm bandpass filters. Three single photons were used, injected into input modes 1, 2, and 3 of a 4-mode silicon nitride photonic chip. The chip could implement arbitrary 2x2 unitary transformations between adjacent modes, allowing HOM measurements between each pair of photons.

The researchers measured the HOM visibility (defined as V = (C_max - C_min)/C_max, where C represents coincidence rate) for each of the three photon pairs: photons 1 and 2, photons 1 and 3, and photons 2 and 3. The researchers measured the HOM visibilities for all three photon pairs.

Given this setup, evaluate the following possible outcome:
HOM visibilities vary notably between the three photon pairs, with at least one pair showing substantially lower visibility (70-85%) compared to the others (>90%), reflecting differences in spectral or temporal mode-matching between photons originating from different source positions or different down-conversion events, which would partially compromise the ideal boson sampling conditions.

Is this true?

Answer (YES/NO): NO